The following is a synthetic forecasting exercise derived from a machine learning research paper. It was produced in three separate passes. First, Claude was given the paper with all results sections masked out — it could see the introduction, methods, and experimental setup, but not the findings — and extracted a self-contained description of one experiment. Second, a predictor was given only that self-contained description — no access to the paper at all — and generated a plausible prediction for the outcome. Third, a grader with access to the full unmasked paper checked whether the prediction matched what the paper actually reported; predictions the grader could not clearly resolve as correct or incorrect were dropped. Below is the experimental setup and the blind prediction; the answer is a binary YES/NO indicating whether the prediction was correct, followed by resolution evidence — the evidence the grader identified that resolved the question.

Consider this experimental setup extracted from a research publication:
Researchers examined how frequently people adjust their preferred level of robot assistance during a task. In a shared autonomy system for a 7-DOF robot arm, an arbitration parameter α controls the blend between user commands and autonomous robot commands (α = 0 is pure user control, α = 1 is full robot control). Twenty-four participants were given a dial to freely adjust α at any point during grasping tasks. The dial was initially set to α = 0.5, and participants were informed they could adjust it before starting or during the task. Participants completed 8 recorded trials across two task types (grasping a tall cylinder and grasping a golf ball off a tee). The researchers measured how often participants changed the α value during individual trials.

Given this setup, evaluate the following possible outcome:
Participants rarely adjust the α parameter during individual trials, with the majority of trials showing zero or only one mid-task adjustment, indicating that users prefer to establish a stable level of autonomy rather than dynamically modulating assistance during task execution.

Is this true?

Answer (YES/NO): YES